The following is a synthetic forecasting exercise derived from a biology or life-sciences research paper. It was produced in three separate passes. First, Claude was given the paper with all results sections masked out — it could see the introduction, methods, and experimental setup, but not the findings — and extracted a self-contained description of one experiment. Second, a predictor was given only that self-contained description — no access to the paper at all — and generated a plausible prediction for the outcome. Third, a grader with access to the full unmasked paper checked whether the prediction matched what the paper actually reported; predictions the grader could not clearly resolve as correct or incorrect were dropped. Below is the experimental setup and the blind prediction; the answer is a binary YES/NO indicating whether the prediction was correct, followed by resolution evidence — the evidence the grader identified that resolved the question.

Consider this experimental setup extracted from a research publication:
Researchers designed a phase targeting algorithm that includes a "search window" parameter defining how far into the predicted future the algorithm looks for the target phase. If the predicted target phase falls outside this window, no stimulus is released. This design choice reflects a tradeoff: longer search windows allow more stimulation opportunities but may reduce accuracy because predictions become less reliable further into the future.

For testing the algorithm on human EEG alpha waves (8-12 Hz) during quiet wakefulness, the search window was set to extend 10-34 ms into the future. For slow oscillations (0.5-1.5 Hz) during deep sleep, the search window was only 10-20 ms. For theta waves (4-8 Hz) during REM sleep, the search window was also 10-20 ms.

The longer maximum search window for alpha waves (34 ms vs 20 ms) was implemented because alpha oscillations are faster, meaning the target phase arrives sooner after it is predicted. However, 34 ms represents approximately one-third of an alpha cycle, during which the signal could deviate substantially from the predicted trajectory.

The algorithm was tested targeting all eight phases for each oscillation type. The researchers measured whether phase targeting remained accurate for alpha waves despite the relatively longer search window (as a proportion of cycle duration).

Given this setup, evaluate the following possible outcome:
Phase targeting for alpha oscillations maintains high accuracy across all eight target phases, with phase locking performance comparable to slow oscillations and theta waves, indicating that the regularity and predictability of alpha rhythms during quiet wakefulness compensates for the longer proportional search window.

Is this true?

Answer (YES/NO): NO